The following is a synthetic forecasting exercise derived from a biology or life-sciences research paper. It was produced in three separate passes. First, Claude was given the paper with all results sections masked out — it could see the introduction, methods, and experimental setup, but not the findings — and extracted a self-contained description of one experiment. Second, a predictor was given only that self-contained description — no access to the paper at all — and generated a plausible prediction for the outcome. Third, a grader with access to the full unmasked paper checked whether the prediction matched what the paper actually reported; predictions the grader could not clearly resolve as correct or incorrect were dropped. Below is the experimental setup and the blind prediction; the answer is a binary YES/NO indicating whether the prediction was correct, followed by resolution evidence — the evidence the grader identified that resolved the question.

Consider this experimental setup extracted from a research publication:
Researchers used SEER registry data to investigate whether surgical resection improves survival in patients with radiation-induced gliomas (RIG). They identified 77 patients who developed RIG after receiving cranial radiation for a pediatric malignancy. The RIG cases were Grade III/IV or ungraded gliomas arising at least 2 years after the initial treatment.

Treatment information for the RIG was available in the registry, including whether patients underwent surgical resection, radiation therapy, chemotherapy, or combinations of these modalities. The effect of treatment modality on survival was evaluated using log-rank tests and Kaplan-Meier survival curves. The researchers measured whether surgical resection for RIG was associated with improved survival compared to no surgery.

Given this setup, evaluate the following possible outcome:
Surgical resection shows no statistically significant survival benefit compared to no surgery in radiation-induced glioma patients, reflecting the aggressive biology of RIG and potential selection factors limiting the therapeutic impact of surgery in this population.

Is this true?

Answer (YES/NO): YES